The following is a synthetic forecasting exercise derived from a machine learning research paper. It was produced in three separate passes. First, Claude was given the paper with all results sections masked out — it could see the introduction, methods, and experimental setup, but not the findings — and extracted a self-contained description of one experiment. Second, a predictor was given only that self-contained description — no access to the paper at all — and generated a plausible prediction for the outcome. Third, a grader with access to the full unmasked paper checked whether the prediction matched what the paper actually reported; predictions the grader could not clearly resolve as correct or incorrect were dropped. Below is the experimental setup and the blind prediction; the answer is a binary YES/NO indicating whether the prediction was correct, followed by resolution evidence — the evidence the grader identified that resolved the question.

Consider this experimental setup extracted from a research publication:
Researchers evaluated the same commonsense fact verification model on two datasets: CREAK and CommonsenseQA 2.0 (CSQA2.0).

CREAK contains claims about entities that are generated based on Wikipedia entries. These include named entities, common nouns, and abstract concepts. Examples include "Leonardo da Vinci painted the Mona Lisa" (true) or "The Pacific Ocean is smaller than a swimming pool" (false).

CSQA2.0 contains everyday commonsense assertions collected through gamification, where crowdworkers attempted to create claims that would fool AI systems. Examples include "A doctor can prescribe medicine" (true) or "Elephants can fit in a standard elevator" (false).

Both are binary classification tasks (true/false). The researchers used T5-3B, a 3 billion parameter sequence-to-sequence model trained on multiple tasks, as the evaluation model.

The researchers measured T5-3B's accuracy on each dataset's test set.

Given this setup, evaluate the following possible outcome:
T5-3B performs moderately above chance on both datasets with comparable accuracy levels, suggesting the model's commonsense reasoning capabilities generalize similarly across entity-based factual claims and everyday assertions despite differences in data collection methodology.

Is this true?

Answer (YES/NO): NO